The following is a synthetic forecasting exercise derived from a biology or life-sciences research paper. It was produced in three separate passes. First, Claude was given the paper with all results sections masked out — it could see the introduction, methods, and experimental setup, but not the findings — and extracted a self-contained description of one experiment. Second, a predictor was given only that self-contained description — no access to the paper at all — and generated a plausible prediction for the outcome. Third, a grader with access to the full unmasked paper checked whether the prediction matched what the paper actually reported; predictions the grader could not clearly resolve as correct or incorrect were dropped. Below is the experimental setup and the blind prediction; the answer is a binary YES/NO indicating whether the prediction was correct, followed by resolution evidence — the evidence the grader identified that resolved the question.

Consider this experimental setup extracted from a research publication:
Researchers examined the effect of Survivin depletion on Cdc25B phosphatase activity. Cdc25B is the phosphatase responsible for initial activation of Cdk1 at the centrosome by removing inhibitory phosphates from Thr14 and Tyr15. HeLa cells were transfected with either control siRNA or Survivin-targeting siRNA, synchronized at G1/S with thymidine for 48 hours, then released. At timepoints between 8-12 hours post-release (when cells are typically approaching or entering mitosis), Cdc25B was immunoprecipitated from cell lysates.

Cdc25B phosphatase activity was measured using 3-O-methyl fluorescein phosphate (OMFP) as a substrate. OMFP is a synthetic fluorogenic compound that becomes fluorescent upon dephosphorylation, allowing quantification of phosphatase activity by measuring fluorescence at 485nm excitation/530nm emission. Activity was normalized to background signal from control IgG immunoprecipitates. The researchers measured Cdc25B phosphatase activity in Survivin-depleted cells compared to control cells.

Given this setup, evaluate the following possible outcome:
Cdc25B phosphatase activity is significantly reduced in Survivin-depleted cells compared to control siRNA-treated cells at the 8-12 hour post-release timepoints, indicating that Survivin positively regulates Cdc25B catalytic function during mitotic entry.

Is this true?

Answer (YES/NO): YES